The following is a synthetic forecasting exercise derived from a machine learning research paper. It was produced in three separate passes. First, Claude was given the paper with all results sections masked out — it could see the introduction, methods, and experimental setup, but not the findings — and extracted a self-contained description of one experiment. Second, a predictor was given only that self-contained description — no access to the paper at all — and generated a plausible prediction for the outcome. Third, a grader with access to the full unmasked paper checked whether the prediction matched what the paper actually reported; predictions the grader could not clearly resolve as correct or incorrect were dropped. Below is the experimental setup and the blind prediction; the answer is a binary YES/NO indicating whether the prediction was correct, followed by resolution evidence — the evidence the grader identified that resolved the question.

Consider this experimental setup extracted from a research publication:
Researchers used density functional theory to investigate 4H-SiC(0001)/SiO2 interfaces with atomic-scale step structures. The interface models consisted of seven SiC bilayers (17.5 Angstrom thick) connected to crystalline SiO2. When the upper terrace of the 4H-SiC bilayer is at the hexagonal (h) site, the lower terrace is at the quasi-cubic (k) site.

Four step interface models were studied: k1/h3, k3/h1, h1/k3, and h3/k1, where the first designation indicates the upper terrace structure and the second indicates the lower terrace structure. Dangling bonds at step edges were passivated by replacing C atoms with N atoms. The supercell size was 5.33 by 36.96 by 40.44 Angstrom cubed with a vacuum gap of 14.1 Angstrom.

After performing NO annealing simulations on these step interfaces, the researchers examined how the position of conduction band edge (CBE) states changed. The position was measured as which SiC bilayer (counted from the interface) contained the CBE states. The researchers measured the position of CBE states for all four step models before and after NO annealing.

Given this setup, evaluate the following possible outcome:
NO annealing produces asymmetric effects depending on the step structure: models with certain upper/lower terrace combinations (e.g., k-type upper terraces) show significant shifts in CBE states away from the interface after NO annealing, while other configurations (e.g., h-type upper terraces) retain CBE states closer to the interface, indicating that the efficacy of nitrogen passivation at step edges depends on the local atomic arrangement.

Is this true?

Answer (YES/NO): NO